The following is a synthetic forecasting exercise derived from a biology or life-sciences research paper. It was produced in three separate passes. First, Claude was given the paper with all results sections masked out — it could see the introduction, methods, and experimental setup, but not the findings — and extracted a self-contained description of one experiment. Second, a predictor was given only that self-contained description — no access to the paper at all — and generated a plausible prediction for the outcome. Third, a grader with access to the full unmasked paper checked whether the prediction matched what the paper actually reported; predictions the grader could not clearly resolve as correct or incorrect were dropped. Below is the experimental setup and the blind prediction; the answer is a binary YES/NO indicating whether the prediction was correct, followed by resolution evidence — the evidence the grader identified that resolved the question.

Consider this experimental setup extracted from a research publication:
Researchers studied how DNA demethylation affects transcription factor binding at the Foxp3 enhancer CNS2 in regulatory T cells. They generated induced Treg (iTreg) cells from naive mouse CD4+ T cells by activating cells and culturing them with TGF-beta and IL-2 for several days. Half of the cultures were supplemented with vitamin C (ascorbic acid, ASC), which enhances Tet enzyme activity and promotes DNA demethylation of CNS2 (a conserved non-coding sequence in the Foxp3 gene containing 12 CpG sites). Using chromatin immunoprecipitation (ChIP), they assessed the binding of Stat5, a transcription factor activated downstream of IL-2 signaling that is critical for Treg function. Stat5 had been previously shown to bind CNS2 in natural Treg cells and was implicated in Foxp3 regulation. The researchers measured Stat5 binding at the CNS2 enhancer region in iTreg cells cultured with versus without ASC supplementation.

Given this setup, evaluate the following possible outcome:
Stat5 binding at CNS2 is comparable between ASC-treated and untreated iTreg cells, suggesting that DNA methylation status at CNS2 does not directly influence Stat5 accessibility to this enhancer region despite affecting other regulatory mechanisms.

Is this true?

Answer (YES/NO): NO